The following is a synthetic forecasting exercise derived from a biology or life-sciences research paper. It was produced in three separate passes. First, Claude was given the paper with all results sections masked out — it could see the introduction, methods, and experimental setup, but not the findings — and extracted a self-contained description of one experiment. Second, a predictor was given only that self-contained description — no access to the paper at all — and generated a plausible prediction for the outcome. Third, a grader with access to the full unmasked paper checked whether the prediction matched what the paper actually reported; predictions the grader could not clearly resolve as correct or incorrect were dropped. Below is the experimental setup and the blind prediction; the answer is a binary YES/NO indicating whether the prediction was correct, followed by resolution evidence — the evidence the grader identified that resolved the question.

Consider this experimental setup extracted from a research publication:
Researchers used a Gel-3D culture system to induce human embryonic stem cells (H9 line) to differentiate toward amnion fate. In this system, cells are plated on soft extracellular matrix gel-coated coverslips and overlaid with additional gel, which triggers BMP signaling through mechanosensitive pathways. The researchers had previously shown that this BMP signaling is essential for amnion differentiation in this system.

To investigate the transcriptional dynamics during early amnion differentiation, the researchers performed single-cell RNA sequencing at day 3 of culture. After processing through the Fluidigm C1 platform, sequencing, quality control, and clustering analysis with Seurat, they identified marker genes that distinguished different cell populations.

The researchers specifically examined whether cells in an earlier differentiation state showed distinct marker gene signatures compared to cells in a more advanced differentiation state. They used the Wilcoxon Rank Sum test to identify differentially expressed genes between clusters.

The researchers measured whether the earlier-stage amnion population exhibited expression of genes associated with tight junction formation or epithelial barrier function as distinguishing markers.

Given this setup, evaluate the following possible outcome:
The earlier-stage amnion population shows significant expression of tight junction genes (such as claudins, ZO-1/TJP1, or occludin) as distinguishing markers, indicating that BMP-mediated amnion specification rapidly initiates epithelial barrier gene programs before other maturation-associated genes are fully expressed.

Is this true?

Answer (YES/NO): YES